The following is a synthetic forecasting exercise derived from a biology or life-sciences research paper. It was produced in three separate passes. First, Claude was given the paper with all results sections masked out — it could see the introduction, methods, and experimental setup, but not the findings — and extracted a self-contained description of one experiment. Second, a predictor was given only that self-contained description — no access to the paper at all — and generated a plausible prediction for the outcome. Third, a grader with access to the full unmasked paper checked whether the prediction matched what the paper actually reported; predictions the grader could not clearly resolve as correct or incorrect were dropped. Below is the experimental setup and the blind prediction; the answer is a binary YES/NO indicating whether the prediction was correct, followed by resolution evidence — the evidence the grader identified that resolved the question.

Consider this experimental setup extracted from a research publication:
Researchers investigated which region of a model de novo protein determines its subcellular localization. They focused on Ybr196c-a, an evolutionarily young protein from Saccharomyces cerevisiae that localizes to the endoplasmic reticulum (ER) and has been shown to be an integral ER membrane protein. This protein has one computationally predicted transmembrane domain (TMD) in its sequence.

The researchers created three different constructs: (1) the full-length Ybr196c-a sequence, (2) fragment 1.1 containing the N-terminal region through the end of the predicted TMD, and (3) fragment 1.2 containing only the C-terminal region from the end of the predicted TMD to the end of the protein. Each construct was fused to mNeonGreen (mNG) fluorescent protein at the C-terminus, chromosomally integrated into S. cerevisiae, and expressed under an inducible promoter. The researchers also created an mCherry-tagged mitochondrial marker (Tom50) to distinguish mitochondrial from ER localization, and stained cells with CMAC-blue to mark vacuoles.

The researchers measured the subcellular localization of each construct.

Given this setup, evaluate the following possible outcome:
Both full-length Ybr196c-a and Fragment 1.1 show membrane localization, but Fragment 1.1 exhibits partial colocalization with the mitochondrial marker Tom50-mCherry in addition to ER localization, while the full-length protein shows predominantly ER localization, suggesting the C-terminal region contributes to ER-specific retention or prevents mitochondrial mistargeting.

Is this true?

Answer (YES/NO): NO